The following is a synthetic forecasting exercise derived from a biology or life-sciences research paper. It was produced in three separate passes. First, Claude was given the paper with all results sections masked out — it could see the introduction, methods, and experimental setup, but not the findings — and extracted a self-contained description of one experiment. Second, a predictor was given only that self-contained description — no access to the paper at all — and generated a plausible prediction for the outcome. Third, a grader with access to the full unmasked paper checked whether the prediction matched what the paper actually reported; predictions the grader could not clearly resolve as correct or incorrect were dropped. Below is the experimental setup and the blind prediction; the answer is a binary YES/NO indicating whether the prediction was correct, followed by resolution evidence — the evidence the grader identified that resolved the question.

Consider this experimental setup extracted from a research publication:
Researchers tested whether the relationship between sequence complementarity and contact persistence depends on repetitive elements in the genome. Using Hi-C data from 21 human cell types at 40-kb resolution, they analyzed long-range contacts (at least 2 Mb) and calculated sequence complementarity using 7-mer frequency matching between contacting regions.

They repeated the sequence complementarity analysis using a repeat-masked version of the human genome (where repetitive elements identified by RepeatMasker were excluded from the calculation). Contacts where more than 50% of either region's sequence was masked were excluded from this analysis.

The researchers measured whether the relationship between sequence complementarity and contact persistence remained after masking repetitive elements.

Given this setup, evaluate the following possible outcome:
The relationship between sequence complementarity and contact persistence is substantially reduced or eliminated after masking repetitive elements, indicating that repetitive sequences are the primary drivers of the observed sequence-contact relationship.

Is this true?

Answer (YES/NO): NO